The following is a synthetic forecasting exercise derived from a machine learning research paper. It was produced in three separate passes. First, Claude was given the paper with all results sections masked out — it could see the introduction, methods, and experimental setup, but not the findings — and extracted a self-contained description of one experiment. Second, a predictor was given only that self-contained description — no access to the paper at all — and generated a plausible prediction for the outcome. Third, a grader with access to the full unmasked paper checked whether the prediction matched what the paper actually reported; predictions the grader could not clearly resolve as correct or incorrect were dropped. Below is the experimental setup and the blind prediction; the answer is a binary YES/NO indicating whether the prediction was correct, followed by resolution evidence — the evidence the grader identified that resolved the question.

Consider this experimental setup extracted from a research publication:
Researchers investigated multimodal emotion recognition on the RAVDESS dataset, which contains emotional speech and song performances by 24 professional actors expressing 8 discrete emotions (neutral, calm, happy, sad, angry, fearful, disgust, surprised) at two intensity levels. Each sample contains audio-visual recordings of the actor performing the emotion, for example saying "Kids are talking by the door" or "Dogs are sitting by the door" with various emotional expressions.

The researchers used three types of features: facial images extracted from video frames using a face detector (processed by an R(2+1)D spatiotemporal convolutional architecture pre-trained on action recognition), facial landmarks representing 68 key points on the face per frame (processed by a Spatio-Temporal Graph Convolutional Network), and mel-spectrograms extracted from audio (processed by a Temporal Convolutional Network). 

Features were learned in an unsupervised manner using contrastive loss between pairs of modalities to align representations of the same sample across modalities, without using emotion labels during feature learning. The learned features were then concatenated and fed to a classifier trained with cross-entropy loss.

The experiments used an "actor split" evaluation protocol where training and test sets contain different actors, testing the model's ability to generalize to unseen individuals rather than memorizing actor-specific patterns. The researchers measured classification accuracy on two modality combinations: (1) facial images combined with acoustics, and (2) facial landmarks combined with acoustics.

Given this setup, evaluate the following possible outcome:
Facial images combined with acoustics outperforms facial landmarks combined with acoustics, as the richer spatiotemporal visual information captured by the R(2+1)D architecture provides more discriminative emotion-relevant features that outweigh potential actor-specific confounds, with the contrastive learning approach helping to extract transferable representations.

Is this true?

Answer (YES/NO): NO